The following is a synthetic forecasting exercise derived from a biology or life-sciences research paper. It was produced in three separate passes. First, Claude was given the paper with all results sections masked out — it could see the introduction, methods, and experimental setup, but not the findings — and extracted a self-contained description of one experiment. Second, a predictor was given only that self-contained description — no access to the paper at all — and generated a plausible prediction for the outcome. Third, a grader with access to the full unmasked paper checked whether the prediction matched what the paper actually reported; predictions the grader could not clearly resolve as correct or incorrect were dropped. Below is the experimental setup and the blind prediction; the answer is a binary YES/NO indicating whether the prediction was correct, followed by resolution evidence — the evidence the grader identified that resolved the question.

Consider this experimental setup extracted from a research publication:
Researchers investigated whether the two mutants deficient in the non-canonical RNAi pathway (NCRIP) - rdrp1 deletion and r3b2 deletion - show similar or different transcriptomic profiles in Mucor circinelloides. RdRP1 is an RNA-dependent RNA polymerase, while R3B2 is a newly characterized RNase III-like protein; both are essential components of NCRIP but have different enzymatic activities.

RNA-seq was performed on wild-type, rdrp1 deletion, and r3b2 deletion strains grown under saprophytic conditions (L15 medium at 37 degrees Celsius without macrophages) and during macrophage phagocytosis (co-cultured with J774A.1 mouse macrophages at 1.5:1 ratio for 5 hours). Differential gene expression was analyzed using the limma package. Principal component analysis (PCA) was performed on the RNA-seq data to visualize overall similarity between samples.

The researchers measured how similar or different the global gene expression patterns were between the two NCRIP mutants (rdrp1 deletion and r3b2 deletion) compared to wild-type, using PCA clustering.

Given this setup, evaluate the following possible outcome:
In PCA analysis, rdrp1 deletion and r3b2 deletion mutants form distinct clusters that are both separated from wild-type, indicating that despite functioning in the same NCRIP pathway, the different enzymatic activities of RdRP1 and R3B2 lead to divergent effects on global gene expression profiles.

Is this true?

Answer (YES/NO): NO